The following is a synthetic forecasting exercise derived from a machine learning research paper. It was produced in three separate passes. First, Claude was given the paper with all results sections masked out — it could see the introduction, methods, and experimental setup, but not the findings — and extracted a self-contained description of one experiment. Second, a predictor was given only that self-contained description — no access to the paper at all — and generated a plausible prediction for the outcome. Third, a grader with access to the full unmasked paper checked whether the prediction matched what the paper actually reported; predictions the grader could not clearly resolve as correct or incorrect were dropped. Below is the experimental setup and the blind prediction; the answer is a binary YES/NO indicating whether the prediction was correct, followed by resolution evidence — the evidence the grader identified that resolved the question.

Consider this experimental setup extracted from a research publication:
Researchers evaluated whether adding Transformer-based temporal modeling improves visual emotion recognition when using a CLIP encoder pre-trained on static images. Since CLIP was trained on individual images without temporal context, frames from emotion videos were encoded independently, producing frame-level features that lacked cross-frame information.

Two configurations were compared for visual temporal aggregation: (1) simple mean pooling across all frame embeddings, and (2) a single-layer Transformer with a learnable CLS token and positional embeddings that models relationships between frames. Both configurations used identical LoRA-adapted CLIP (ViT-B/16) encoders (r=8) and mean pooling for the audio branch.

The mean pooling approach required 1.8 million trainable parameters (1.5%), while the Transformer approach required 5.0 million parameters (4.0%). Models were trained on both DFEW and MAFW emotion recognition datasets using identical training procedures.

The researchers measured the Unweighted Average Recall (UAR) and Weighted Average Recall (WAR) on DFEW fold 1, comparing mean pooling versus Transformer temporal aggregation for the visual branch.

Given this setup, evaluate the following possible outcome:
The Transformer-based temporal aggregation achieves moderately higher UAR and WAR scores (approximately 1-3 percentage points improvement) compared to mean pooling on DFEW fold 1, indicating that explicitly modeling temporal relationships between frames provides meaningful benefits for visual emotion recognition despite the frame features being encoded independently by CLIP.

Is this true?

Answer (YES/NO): YES